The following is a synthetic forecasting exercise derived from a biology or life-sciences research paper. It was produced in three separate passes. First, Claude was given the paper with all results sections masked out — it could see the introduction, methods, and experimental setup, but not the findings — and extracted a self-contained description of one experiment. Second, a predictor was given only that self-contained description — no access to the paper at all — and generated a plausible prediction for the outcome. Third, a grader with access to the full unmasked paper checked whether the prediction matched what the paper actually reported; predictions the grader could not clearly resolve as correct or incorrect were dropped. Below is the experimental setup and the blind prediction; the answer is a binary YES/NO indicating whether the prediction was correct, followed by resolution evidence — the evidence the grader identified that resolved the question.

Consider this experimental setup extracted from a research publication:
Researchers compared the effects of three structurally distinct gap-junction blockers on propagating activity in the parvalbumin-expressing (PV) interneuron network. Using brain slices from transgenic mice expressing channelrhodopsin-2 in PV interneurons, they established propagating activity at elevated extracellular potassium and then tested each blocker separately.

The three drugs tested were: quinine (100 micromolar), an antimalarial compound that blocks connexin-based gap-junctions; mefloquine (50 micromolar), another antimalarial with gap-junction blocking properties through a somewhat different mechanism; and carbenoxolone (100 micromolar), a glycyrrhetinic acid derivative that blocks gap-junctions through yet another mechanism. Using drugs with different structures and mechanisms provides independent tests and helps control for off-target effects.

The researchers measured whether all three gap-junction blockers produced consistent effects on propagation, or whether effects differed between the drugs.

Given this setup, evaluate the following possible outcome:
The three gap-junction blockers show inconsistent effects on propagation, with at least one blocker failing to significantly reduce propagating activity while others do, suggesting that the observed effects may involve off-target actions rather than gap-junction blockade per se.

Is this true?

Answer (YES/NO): NO